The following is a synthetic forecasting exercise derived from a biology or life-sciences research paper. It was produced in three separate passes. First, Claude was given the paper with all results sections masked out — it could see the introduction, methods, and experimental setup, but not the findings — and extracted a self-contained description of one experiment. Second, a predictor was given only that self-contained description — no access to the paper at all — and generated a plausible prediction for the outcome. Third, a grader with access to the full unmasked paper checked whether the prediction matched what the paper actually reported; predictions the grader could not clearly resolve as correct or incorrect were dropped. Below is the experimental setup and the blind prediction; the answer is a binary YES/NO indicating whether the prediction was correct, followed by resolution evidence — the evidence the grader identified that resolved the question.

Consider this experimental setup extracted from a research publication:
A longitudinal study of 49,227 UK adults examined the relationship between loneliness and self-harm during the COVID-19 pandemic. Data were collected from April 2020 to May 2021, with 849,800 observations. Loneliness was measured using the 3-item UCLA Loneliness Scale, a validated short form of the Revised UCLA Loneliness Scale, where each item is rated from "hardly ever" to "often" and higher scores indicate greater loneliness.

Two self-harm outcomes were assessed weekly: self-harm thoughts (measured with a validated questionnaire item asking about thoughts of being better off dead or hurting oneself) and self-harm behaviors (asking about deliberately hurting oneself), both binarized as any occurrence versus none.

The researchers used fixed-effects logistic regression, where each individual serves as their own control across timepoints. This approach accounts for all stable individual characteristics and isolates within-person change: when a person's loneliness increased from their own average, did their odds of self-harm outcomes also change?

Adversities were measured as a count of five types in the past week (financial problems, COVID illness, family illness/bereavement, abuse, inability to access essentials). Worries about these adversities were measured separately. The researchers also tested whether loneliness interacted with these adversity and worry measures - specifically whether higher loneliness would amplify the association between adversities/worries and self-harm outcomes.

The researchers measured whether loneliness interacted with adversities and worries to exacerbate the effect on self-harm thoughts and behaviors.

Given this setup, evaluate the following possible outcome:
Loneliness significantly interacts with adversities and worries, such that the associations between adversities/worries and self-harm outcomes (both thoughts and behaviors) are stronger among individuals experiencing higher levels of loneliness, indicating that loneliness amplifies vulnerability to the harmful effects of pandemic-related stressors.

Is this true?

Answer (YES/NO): NO